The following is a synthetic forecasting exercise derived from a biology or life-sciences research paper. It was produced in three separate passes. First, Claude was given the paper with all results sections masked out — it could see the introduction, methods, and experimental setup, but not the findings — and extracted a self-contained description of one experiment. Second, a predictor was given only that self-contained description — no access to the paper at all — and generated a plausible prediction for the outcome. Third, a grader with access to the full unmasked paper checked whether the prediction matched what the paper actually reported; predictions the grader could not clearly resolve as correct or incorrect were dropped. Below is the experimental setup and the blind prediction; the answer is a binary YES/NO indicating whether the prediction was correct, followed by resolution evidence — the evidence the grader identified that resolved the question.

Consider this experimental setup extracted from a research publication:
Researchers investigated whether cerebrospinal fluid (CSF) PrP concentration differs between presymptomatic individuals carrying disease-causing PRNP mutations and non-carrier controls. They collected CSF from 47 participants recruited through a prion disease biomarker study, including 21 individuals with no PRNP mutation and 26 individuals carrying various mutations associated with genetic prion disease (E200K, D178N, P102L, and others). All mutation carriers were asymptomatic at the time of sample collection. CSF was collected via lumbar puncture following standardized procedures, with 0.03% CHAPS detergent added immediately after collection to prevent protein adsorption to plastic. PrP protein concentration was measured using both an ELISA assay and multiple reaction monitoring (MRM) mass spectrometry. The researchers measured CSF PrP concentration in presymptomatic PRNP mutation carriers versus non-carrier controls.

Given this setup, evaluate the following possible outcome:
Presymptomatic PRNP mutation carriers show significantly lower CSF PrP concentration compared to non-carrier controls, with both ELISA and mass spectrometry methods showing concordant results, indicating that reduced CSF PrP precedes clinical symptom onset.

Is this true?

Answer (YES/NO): NO